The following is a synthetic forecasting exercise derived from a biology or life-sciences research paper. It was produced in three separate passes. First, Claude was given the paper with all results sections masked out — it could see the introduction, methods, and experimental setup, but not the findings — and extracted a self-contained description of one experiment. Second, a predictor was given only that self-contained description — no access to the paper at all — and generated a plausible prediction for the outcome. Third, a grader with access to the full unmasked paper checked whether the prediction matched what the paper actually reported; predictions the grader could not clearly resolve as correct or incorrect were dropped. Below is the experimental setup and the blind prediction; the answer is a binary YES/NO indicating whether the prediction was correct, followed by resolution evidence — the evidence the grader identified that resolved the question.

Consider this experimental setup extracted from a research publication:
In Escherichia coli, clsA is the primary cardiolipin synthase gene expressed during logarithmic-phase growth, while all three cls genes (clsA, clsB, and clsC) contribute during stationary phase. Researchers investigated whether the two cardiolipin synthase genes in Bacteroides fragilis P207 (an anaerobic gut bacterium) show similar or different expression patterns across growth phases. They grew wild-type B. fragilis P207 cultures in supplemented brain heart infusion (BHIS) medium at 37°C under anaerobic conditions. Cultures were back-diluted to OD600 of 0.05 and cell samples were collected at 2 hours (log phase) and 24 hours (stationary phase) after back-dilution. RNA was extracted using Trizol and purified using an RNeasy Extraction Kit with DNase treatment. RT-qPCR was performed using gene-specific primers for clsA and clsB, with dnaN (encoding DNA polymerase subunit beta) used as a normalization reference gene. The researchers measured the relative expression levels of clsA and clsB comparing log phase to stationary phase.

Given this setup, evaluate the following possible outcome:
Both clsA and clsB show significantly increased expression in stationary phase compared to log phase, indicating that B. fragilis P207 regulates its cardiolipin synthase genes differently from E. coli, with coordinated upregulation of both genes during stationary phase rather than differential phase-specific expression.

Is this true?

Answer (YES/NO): NO